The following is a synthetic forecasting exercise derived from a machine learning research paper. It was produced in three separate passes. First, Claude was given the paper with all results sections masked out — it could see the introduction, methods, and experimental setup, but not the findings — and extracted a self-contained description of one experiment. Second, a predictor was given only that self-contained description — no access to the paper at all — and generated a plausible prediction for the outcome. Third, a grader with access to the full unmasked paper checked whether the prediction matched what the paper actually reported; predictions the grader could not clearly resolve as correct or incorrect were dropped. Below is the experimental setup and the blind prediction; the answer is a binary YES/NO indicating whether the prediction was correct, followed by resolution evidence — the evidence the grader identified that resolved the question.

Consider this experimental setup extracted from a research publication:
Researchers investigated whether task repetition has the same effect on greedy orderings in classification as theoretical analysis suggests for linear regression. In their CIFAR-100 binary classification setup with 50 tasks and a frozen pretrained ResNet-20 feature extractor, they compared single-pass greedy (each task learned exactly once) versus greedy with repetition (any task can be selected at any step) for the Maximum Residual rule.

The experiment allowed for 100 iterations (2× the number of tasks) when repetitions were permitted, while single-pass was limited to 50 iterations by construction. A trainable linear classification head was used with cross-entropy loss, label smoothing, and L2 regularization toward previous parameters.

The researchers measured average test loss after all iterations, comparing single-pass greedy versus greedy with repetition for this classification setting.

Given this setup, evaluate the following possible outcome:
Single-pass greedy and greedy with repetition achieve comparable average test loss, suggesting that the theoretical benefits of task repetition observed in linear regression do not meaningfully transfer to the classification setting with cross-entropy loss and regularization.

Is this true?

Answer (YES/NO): NO